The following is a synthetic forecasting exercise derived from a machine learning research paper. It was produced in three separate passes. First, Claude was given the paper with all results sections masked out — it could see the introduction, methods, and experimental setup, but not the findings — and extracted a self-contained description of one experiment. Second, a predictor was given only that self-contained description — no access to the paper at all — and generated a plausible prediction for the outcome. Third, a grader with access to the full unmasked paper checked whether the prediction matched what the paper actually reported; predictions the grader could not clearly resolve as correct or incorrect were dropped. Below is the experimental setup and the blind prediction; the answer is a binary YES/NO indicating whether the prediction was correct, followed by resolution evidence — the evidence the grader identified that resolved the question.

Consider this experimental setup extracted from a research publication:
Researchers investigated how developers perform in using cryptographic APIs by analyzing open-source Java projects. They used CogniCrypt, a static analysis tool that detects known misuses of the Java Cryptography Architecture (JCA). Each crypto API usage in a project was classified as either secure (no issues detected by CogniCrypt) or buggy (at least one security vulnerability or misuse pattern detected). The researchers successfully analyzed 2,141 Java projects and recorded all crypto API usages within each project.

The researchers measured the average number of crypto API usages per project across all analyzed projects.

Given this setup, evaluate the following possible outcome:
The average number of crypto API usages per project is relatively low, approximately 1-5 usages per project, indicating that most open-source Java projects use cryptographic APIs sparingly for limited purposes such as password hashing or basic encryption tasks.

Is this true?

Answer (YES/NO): YES